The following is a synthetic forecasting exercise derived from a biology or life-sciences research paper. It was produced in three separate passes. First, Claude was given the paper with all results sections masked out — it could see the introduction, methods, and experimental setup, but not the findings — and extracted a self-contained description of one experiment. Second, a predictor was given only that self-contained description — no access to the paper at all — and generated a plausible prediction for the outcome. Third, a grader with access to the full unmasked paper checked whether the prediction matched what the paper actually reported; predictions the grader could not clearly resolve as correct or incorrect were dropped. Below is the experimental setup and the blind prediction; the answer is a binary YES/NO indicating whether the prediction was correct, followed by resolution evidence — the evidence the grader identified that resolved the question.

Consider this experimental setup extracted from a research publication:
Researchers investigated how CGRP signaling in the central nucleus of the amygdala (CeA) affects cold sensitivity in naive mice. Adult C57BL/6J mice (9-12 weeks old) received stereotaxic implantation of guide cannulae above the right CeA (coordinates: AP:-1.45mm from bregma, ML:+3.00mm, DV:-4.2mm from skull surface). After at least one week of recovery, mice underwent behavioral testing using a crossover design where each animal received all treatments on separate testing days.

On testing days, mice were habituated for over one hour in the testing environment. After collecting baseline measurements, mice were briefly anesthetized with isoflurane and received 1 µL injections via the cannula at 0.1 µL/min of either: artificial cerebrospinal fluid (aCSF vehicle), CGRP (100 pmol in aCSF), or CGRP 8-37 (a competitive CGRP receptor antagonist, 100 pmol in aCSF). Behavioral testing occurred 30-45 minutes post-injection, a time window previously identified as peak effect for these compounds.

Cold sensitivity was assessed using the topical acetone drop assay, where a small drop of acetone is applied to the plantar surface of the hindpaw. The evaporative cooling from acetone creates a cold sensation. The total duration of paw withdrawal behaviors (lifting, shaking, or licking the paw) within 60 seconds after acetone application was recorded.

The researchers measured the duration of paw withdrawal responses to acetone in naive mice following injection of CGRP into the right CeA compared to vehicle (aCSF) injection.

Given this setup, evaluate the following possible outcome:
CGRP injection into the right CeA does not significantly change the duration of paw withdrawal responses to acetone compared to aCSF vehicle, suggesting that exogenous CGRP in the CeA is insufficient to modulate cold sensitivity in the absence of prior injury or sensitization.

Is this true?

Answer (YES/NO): NO